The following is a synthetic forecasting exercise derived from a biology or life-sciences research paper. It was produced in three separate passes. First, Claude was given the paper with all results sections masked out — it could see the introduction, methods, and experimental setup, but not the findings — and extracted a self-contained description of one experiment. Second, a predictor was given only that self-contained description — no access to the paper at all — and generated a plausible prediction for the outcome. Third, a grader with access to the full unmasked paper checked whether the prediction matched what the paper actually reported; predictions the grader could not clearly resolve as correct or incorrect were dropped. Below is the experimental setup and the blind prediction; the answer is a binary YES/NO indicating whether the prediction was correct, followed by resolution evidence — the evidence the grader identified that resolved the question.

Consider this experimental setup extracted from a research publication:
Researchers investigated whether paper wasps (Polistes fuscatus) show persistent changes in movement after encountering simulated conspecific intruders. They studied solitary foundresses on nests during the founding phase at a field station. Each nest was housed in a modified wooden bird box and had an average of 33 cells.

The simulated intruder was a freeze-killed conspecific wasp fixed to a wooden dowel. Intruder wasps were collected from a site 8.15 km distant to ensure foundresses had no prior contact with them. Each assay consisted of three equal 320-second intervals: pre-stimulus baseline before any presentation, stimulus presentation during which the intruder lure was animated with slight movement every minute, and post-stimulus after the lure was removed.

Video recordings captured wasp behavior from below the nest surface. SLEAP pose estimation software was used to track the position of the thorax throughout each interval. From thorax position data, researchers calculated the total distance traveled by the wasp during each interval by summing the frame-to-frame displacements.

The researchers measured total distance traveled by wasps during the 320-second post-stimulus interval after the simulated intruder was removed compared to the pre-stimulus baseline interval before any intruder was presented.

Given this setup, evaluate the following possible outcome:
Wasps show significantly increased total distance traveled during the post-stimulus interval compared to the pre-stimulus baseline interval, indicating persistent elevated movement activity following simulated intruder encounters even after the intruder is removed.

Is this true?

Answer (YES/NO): YES